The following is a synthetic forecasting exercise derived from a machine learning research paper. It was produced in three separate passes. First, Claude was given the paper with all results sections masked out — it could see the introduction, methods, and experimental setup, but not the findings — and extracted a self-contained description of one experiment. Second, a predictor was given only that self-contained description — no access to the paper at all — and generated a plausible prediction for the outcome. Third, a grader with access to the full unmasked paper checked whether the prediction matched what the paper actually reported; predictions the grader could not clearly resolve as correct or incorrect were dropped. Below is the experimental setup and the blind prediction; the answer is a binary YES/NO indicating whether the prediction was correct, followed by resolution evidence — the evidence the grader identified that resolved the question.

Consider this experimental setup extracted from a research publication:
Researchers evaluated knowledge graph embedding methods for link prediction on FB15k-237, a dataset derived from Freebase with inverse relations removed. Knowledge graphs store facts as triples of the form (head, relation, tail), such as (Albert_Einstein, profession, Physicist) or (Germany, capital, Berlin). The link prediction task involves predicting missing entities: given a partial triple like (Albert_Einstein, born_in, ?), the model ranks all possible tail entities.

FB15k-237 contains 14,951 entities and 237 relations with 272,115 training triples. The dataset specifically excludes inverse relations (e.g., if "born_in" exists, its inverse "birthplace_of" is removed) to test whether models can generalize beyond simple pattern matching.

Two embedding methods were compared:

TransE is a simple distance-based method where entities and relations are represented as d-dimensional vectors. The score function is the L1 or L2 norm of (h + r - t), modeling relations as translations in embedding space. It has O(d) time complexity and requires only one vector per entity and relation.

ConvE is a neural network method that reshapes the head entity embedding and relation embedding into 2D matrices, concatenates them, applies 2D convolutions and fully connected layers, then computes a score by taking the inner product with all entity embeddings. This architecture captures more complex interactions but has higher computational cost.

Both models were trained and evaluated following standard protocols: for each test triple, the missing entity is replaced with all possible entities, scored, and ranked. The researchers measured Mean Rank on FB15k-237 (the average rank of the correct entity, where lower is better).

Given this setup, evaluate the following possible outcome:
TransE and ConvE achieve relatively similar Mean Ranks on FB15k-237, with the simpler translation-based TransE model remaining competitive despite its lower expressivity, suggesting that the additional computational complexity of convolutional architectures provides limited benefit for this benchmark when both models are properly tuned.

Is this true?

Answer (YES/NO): NO